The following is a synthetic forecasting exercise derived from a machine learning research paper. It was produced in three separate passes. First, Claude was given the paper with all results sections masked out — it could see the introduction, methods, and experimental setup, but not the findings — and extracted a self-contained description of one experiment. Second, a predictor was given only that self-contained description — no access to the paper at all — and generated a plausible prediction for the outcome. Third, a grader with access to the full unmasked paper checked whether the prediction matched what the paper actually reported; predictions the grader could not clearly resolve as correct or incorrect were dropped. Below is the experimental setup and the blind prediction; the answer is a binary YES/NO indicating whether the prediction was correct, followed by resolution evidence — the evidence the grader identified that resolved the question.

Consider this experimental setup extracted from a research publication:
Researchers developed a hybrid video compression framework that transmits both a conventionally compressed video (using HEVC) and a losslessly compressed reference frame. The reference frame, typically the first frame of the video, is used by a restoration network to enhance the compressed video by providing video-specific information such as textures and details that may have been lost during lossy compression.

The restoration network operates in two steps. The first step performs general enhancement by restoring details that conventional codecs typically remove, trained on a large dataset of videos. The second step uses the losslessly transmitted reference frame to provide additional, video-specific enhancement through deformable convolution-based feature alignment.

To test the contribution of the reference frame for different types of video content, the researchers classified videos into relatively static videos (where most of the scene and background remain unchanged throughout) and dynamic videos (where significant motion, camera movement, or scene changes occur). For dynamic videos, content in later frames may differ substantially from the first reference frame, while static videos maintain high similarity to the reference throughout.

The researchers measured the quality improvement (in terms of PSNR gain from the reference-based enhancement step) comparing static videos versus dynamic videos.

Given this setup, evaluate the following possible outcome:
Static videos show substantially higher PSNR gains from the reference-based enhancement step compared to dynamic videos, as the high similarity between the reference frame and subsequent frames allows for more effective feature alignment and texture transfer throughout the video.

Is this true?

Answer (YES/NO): YES